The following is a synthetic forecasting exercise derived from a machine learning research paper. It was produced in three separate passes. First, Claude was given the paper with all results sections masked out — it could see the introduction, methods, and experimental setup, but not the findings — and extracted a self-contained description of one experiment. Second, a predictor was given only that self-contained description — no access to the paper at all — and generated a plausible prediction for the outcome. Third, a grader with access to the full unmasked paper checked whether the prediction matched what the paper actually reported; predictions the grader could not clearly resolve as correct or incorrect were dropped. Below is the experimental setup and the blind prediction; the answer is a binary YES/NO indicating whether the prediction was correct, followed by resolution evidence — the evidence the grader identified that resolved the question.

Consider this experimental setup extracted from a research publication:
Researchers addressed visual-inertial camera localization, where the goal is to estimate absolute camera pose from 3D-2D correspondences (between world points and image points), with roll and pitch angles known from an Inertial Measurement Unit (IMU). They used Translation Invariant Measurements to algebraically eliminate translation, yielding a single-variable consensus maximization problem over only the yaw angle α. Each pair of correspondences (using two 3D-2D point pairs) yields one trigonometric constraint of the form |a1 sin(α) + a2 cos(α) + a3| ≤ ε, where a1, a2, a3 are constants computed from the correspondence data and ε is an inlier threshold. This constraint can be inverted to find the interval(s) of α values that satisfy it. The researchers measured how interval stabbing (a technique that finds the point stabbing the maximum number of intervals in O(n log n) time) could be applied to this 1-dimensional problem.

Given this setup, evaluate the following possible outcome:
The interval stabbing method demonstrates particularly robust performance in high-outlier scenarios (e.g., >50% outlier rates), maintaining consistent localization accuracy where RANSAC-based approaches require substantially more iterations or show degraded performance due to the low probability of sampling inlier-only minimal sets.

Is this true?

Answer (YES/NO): NO